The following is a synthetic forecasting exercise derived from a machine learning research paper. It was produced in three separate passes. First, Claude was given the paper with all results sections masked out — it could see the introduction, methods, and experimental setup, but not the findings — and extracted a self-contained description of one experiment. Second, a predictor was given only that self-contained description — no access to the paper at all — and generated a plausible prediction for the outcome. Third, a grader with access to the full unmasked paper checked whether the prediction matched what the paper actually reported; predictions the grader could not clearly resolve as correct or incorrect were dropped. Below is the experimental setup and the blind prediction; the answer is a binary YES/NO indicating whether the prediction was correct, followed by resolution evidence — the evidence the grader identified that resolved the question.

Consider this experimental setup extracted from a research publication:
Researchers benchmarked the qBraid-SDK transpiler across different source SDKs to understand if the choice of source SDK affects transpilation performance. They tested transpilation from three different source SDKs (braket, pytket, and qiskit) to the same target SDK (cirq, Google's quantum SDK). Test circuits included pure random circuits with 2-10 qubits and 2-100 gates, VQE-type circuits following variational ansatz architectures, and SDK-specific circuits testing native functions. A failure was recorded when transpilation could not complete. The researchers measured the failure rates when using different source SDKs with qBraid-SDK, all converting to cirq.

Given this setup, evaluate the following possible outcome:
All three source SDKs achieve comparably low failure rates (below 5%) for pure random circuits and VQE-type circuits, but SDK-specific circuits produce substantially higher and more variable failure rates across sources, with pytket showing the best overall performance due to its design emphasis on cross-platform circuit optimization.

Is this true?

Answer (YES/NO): NO